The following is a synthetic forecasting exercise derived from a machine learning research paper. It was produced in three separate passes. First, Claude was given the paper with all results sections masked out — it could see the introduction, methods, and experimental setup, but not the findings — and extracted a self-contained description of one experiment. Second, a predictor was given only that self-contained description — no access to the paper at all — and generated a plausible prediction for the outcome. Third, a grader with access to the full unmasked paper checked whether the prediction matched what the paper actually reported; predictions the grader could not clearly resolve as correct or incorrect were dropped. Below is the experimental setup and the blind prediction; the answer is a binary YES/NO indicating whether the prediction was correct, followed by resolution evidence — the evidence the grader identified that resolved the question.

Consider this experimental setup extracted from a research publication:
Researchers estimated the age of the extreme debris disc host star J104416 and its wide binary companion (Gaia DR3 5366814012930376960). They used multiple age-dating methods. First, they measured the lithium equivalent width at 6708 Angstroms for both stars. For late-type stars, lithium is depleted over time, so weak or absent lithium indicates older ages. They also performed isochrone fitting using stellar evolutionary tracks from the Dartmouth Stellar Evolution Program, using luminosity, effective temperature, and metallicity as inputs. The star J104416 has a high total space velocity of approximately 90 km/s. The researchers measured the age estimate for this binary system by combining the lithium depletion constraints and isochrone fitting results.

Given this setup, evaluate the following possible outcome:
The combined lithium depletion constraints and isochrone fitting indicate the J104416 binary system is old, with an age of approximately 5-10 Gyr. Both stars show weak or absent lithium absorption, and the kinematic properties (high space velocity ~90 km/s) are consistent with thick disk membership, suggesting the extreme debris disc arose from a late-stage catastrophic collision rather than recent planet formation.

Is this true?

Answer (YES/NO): NO